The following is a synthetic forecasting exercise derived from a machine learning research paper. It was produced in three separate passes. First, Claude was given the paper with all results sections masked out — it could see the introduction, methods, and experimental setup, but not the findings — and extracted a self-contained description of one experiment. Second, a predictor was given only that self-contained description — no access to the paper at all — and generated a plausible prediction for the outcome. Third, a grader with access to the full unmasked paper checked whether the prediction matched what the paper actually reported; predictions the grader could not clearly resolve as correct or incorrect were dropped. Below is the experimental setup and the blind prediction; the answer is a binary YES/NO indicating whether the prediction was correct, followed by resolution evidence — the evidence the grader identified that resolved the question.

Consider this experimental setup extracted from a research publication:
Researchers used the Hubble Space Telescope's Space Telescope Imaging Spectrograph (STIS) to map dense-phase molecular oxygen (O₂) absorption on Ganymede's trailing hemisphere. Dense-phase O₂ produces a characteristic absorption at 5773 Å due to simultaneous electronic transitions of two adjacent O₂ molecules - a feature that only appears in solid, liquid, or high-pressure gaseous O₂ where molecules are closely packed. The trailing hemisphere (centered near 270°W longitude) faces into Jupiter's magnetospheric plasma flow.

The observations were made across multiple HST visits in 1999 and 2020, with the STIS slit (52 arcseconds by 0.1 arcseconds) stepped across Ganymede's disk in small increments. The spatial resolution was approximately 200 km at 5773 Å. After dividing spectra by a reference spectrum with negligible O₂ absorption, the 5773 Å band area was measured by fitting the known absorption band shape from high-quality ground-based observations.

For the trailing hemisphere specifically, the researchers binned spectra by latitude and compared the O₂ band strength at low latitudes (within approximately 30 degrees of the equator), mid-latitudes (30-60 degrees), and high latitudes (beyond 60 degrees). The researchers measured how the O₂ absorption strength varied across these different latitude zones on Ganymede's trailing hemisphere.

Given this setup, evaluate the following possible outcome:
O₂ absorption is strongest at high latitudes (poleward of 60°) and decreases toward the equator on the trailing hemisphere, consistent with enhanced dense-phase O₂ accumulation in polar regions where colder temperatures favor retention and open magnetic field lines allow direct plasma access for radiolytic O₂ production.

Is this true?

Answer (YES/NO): NO